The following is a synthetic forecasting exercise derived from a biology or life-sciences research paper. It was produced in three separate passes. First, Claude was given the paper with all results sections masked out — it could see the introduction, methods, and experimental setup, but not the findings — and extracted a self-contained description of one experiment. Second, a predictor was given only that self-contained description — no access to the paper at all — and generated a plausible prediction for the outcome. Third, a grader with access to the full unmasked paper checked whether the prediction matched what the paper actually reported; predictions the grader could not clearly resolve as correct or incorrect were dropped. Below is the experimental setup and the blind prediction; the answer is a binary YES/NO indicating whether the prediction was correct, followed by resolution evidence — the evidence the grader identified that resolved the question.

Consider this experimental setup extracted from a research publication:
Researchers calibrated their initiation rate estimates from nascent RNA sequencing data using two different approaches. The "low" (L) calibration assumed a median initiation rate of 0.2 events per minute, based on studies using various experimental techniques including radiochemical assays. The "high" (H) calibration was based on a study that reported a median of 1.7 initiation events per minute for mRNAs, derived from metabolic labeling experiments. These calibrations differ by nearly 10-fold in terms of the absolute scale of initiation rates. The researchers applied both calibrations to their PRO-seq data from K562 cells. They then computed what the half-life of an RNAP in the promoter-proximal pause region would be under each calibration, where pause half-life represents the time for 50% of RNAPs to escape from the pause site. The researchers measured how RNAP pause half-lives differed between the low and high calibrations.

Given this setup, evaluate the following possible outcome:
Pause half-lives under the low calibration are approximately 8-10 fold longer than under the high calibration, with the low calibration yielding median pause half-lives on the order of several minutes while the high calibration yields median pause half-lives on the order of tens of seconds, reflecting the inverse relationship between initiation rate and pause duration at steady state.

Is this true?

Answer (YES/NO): NO